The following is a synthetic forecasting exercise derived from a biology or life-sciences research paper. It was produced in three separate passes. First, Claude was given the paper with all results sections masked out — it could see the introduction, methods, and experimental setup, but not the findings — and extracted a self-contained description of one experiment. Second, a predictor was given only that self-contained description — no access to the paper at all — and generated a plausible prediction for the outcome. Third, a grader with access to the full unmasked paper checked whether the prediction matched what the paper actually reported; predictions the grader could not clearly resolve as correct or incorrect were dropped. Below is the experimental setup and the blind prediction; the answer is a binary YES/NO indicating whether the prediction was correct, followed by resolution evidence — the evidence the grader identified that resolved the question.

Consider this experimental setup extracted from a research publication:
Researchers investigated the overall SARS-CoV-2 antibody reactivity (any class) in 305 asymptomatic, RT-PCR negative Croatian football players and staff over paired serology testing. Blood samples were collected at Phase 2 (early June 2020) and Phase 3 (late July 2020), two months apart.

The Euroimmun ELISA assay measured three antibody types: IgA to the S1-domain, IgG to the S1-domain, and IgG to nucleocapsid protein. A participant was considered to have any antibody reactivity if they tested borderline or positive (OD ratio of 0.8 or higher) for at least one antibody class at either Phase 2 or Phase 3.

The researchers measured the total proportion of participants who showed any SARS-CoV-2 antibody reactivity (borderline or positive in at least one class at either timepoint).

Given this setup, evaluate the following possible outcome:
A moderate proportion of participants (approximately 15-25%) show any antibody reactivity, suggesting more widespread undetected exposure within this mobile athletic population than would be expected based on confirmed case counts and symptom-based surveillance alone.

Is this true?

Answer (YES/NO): YES